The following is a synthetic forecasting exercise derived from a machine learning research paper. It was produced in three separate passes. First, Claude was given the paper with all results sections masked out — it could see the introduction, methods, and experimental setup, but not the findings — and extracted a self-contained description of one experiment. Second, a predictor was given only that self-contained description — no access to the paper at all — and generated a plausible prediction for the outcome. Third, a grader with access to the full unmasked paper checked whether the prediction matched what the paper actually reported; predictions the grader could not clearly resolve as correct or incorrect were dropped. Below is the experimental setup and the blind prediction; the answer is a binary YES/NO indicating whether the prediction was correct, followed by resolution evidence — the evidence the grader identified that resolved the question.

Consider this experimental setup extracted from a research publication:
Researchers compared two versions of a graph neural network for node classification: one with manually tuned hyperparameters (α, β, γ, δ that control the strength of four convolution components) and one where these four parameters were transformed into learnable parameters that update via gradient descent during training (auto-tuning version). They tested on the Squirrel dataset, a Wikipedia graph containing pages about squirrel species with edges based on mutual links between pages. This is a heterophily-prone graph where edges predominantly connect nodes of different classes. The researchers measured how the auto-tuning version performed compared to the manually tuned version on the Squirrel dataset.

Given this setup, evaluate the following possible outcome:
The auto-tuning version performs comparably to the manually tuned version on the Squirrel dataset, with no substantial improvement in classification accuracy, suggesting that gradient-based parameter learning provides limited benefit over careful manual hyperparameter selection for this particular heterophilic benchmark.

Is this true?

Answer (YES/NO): NO